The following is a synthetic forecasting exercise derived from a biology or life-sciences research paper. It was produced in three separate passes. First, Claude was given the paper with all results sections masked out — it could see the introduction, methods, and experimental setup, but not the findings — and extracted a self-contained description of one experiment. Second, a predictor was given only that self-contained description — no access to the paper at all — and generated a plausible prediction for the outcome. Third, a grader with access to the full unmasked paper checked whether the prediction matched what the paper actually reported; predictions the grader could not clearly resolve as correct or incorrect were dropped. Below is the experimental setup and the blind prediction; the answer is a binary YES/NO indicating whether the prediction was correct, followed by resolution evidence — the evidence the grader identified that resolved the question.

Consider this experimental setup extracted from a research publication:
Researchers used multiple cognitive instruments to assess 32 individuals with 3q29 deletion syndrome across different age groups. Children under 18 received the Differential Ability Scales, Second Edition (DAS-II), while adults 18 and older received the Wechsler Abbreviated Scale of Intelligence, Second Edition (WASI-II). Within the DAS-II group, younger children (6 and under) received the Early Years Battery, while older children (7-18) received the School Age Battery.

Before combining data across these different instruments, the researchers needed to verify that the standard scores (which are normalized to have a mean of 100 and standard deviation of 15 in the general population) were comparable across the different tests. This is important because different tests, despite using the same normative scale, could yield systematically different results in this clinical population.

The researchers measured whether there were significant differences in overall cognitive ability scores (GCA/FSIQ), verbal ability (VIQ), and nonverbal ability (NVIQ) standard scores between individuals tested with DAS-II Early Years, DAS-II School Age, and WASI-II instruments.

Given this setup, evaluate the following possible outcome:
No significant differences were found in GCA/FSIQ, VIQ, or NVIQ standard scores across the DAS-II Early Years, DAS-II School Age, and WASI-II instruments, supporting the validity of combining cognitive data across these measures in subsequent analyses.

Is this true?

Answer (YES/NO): YES